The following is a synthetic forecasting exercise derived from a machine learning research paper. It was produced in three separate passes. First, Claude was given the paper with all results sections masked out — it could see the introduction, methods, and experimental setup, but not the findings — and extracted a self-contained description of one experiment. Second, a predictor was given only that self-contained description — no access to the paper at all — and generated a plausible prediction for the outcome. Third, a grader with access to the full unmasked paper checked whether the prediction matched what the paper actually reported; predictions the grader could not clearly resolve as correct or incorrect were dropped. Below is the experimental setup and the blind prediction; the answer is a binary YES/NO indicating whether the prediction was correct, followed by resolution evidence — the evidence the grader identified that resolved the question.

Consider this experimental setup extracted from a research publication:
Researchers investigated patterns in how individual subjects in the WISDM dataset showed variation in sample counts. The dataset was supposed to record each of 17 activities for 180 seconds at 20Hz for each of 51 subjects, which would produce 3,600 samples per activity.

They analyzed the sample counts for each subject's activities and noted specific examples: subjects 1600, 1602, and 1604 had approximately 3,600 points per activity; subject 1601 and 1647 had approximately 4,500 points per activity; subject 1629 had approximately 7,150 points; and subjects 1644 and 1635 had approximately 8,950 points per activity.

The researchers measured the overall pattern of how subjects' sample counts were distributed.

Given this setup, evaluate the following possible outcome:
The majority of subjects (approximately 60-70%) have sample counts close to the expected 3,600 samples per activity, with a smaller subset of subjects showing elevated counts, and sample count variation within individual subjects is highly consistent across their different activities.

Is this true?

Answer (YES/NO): NO